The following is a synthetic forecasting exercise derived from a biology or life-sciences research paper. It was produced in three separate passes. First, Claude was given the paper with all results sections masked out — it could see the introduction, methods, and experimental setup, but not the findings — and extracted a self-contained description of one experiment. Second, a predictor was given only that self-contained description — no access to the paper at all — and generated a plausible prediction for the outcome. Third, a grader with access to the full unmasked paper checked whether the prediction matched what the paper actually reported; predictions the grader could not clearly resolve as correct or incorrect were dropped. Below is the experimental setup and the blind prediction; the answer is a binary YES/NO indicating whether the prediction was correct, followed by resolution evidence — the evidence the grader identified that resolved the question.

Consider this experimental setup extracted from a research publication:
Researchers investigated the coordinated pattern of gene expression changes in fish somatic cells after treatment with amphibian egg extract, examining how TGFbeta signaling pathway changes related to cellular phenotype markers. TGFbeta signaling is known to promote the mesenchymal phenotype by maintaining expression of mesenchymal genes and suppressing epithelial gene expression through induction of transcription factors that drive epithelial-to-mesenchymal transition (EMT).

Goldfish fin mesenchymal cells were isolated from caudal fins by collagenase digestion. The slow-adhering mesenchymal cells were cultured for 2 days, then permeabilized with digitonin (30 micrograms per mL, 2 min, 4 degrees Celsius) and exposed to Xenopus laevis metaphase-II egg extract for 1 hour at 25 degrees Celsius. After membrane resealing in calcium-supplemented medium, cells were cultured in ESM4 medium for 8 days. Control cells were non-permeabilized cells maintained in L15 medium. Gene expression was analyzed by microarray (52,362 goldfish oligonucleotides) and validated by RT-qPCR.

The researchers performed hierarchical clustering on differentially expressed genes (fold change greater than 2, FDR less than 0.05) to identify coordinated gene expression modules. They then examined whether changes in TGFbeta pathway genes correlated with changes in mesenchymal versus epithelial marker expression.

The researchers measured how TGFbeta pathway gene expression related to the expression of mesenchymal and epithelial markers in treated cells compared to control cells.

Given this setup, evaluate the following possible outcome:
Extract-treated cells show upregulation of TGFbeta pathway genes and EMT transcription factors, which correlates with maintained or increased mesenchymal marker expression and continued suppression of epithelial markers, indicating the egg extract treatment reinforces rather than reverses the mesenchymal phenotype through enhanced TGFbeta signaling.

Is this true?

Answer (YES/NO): NO